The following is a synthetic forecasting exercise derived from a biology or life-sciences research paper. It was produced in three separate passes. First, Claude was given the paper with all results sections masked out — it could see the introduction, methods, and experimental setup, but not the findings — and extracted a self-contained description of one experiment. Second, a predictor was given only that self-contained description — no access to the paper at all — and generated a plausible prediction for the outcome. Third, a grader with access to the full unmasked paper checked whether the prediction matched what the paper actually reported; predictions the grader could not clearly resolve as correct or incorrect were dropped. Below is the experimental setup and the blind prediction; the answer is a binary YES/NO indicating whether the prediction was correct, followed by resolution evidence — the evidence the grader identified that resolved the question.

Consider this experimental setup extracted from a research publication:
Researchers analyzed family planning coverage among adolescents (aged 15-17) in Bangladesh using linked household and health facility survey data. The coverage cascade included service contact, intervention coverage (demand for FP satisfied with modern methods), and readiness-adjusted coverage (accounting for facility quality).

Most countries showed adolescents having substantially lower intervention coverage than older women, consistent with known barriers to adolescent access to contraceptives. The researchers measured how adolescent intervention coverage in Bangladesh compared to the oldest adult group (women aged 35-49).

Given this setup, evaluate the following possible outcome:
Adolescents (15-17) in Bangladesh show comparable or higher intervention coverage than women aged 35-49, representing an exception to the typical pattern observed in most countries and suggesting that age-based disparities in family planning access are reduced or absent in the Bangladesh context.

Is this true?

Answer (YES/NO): YES